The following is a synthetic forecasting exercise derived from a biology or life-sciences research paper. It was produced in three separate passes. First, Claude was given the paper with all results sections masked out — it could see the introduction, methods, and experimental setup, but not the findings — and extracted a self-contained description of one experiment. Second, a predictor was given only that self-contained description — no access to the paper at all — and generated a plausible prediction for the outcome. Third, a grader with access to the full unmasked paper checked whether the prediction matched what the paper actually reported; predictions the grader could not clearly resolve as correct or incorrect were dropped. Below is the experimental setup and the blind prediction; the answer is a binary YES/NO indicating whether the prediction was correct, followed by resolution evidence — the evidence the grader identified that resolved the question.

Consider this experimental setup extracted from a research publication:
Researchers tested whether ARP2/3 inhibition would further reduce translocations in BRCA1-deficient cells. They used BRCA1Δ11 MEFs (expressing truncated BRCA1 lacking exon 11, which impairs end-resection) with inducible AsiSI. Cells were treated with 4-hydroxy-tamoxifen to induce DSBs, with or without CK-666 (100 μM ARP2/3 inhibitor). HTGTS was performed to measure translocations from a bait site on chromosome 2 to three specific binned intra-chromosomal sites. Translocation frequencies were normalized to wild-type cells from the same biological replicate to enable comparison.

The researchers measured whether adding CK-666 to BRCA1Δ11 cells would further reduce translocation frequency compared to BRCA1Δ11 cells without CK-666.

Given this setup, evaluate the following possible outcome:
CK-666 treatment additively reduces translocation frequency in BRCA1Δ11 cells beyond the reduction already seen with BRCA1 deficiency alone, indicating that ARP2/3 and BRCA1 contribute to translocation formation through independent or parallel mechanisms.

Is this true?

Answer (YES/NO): NO